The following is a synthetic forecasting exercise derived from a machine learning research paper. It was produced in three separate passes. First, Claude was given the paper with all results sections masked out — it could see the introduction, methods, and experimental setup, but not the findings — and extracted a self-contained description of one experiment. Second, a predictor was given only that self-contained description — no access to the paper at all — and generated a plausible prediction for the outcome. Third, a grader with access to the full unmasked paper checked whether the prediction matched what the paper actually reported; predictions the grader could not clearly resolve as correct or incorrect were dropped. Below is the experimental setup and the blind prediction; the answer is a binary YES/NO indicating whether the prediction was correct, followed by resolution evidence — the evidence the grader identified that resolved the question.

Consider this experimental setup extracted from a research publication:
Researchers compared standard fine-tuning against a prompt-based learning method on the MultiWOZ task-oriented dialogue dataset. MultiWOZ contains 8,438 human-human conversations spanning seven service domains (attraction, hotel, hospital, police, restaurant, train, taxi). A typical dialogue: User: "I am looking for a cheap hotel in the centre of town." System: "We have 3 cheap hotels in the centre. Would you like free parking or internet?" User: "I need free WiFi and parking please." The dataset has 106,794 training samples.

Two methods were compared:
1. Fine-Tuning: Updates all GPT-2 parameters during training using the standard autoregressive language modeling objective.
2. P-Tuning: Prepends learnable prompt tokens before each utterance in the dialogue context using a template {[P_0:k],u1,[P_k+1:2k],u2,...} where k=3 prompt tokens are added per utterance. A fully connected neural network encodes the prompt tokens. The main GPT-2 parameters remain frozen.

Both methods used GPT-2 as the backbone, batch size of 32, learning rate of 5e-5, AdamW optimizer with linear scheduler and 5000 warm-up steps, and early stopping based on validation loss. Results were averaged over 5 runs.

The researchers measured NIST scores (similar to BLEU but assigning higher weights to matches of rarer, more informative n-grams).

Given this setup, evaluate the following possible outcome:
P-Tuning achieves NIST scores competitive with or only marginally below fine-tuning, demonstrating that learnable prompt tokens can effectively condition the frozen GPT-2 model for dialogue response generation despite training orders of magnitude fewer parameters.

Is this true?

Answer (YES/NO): NO